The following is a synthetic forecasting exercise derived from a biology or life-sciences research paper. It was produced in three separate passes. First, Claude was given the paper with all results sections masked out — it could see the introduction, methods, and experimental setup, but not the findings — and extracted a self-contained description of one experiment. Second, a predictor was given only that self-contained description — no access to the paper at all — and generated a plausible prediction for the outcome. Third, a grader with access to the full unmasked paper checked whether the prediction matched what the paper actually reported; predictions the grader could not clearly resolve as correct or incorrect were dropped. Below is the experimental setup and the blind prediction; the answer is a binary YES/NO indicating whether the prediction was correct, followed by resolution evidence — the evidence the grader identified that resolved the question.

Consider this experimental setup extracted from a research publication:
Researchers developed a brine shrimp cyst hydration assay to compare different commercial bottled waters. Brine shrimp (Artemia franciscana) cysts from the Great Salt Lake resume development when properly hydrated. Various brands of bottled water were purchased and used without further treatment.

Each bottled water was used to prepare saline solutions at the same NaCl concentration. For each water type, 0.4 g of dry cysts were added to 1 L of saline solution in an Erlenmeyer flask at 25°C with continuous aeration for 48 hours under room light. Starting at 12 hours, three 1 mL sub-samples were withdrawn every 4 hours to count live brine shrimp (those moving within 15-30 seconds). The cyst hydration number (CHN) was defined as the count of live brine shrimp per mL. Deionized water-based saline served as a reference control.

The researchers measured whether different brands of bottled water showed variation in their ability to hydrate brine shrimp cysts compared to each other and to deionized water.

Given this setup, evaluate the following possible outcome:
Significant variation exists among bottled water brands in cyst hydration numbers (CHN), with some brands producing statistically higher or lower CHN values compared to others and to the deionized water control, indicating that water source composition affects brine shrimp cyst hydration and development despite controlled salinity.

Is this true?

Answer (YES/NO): YES